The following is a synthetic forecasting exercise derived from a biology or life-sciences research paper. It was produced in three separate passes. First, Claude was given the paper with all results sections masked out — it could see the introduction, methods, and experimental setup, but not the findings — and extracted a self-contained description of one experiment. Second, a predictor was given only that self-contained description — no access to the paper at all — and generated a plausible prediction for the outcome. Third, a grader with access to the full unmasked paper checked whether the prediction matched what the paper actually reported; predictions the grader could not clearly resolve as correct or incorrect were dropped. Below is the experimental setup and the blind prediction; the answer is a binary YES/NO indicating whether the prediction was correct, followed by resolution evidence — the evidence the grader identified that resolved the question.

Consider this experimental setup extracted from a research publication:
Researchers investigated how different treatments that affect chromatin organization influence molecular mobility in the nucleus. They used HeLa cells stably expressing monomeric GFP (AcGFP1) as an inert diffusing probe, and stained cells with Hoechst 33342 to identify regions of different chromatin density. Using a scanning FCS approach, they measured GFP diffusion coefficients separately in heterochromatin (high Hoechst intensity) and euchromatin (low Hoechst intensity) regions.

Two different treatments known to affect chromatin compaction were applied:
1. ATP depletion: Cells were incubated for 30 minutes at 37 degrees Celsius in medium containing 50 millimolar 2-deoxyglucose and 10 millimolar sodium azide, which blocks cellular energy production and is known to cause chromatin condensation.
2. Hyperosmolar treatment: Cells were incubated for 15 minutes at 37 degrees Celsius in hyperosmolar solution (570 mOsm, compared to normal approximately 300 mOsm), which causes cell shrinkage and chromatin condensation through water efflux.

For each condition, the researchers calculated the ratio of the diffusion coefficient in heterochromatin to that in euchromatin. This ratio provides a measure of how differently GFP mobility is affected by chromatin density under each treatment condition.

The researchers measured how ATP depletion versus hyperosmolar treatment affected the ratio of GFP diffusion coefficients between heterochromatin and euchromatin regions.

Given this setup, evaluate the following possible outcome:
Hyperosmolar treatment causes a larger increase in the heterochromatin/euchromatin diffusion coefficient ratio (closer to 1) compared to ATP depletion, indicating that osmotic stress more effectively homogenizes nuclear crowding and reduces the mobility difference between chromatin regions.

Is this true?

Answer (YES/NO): NO